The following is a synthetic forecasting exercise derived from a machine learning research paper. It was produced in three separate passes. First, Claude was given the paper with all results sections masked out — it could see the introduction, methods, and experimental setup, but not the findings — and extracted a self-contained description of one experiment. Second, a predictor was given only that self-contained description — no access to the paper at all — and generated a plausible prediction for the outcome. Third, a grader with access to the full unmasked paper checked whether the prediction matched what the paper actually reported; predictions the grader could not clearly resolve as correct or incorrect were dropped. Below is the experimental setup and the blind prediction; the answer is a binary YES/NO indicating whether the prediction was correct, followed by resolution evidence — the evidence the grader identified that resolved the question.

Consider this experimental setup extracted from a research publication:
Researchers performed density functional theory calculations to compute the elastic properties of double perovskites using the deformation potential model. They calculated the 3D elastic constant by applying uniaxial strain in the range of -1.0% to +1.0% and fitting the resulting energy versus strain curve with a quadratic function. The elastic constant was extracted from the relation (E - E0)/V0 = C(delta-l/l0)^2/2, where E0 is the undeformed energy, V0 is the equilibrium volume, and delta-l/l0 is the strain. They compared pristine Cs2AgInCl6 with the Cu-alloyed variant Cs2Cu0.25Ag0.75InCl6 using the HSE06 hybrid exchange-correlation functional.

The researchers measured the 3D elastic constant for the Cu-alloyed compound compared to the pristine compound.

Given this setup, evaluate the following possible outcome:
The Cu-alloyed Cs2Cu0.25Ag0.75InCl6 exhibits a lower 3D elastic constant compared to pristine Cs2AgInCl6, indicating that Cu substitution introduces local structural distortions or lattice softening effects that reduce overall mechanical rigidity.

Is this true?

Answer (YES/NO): YES